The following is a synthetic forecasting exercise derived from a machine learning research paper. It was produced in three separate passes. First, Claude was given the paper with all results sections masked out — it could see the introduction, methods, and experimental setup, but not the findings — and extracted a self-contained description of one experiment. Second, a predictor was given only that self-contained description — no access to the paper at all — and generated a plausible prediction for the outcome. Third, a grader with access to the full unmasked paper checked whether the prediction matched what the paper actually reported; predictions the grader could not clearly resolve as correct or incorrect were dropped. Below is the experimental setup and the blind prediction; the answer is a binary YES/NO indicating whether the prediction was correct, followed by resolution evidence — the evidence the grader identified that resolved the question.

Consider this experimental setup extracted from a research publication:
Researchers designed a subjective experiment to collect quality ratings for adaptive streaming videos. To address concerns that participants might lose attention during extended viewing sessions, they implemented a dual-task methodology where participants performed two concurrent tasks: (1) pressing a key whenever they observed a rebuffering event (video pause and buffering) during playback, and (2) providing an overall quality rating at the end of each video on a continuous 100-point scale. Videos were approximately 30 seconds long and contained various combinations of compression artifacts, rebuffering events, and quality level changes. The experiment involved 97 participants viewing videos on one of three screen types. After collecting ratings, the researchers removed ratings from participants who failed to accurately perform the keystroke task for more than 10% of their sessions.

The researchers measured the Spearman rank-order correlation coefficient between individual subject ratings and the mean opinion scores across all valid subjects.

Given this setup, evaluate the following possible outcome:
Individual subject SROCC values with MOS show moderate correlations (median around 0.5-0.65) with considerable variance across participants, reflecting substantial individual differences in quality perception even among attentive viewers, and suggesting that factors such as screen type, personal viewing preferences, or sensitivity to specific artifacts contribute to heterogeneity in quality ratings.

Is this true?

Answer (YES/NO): NO